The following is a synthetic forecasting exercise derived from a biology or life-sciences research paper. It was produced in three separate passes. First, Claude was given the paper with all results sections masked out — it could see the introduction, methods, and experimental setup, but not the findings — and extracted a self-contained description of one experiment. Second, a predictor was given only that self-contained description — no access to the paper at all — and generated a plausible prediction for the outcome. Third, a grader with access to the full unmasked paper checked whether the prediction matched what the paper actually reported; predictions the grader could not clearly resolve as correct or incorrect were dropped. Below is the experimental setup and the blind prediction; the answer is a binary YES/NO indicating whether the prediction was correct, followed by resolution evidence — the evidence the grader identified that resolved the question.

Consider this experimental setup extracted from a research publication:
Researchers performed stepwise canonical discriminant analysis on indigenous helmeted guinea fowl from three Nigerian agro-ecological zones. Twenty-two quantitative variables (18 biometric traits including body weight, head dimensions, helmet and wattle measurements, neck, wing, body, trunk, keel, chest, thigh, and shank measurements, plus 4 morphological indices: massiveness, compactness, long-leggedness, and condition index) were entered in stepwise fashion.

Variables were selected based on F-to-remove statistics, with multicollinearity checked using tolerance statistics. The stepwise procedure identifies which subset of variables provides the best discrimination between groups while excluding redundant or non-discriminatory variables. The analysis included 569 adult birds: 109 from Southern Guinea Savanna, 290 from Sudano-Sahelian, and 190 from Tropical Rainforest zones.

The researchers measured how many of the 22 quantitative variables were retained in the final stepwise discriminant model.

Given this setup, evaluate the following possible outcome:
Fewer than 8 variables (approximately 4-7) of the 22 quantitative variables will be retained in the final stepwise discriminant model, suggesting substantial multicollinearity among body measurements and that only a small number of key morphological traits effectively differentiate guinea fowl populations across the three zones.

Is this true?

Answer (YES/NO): NO